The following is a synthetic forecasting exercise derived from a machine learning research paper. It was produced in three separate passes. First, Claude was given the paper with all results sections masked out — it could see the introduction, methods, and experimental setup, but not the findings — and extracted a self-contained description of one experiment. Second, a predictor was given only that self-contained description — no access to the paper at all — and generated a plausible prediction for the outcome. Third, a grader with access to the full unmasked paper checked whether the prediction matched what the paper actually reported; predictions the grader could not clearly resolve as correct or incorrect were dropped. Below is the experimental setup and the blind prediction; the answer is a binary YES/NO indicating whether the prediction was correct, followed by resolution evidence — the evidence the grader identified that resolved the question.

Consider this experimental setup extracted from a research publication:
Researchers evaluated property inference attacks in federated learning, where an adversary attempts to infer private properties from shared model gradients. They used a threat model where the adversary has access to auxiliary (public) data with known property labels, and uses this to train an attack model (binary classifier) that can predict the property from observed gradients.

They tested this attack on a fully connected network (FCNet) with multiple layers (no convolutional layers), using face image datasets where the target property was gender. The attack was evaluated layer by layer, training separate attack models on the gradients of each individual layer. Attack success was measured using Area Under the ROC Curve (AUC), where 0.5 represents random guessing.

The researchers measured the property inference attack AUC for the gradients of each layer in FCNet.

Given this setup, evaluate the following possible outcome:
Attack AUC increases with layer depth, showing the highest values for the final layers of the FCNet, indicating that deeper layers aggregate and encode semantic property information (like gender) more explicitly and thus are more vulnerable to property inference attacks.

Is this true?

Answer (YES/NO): NO